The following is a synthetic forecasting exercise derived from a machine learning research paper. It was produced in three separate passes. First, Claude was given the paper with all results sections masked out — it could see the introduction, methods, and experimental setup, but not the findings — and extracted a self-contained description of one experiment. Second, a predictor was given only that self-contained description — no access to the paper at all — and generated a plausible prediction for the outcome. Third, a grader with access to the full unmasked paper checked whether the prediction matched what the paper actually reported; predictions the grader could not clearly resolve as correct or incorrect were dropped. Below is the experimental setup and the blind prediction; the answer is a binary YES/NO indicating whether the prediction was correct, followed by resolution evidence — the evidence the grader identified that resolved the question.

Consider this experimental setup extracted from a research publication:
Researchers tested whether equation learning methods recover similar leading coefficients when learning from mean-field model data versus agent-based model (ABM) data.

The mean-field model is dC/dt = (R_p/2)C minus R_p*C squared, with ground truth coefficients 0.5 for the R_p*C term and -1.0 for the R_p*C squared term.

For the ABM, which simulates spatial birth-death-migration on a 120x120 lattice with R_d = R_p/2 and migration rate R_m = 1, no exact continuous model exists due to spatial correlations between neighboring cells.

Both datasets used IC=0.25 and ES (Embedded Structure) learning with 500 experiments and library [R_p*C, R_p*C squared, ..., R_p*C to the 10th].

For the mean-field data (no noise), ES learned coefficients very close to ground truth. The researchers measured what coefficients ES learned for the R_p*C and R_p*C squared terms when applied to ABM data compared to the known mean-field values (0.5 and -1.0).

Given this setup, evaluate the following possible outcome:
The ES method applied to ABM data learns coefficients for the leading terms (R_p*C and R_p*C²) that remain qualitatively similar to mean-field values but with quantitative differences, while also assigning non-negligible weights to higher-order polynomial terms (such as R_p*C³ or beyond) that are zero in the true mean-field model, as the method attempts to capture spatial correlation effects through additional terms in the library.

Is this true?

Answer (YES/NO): NO